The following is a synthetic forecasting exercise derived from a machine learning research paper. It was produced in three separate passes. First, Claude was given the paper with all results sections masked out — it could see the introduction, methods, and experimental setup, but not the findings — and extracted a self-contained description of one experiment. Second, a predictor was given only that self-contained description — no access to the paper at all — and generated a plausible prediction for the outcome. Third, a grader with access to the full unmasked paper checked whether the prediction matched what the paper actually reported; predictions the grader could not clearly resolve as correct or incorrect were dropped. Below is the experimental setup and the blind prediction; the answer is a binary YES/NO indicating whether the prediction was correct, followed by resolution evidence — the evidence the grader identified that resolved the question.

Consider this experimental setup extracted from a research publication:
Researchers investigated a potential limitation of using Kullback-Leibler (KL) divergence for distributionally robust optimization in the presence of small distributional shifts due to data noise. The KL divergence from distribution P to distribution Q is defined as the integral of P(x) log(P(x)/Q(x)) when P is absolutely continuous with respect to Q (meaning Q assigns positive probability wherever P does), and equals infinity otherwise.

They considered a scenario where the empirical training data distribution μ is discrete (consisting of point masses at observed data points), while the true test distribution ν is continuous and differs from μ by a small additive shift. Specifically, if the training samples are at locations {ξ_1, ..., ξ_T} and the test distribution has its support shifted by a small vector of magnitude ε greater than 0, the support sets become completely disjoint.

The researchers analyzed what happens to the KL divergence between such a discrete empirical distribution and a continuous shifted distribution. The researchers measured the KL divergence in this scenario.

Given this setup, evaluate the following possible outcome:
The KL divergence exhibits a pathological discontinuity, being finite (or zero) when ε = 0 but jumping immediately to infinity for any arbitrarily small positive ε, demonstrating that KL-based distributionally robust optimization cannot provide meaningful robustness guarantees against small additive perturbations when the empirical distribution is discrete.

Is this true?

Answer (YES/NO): YES